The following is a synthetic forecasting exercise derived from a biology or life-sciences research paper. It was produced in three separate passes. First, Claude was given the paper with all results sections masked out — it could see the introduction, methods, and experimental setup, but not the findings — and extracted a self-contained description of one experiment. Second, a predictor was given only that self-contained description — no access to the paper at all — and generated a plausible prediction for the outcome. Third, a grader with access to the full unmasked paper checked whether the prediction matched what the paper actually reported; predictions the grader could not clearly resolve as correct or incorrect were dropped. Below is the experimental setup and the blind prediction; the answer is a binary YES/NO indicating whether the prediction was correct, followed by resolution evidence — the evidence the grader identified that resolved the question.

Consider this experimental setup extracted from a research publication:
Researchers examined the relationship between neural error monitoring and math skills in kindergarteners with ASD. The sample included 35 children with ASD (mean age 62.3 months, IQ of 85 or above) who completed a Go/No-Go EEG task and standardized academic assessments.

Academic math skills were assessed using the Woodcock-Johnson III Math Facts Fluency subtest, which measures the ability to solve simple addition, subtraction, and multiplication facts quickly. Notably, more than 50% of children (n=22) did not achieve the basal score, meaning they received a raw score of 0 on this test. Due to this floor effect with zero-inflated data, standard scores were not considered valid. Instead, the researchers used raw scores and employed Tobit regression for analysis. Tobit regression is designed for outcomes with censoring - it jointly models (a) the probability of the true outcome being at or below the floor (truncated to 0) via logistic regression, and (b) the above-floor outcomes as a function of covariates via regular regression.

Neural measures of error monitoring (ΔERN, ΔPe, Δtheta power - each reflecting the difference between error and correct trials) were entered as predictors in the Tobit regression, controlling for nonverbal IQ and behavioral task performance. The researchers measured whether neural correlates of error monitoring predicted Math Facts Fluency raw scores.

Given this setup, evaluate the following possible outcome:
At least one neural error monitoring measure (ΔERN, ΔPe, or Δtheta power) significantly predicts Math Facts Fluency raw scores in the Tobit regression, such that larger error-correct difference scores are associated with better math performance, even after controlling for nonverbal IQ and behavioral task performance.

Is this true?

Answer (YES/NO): YES